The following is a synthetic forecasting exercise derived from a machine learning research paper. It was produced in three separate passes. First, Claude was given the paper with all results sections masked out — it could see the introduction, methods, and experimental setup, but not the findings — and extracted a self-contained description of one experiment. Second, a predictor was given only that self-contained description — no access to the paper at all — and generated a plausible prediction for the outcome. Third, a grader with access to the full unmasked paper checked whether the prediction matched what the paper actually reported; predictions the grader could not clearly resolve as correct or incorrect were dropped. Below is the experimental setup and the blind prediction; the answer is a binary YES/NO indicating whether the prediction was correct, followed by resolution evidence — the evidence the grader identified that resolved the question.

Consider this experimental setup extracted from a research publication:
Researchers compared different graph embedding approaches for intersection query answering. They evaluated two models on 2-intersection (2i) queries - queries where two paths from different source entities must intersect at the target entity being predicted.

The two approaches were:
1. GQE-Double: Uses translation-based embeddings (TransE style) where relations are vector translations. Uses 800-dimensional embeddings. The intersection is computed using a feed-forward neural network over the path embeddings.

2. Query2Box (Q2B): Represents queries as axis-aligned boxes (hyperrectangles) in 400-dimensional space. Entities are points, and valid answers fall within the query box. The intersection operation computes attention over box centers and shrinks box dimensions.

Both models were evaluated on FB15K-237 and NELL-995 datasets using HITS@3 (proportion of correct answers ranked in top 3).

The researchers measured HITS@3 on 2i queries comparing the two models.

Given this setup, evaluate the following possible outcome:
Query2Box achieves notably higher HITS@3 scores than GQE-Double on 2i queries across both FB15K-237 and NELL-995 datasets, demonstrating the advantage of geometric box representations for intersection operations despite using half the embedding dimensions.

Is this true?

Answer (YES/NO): YES